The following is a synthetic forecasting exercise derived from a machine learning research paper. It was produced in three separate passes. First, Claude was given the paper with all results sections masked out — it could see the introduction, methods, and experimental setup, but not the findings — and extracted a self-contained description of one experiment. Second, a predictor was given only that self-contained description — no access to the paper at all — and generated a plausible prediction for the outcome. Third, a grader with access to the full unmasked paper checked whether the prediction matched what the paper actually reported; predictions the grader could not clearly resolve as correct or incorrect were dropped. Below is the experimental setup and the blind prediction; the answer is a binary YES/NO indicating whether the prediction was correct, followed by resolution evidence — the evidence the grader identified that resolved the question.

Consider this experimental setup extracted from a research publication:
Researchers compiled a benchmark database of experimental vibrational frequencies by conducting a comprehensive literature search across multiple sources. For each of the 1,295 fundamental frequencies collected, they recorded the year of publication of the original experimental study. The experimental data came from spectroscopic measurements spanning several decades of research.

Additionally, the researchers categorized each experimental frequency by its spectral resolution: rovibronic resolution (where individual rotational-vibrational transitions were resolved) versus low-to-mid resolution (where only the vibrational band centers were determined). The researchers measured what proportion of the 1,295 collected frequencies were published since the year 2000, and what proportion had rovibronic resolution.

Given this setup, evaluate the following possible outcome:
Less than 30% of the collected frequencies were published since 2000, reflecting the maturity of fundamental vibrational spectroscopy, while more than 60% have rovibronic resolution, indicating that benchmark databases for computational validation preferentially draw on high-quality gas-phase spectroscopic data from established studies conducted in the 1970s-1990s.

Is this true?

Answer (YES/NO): NO